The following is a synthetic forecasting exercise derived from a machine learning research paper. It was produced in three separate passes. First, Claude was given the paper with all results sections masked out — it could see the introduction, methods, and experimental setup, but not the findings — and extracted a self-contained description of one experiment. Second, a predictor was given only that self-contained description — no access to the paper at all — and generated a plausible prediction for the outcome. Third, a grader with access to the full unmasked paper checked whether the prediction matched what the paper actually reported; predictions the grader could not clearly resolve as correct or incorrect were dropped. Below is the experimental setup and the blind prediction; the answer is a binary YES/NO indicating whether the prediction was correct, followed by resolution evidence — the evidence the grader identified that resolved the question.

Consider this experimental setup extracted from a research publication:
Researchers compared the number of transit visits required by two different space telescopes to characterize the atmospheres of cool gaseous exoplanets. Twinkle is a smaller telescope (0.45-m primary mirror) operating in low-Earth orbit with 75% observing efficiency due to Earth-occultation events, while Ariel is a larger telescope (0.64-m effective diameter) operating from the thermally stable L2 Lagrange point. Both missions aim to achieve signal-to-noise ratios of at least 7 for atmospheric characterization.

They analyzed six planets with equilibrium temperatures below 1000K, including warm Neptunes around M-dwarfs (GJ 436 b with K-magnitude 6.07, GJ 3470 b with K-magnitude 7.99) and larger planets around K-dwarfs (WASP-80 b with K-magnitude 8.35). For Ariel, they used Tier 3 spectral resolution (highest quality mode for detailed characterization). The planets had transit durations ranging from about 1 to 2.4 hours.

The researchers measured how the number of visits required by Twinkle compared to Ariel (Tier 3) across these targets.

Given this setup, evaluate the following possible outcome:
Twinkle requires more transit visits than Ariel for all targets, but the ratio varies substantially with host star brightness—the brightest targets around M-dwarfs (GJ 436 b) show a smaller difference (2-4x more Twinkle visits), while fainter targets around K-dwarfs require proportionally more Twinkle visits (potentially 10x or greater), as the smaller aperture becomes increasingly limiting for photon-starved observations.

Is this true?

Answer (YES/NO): NO